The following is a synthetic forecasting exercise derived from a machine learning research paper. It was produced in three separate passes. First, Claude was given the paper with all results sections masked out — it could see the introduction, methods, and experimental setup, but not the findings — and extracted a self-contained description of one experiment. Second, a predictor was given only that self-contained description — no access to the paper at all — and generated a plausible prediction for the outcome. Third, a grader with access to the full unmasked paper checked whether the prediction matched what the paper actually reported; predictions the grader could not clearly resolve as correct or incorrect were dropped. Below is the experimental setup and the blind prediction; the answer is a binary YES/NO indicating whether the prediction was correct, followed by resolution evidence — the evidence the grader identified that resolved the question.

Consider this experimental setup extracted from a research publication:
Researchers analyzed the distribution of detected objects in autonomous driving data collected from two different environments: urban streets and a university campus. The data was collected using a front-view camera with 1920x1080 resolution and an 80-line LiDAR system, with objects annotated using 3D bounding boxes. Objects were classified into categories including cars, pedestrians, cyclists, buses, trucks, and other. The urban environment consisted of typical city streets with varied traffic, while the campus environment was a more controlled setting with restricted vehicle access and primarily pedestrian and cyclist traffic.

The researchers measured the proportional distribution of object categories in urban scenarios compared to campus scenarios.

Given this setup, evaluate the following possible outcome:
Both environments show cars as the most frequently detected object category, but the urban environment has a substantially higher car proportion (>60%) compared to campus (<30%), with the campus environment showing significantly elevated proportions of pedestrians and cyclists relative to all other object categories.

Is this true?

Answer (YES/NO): NO